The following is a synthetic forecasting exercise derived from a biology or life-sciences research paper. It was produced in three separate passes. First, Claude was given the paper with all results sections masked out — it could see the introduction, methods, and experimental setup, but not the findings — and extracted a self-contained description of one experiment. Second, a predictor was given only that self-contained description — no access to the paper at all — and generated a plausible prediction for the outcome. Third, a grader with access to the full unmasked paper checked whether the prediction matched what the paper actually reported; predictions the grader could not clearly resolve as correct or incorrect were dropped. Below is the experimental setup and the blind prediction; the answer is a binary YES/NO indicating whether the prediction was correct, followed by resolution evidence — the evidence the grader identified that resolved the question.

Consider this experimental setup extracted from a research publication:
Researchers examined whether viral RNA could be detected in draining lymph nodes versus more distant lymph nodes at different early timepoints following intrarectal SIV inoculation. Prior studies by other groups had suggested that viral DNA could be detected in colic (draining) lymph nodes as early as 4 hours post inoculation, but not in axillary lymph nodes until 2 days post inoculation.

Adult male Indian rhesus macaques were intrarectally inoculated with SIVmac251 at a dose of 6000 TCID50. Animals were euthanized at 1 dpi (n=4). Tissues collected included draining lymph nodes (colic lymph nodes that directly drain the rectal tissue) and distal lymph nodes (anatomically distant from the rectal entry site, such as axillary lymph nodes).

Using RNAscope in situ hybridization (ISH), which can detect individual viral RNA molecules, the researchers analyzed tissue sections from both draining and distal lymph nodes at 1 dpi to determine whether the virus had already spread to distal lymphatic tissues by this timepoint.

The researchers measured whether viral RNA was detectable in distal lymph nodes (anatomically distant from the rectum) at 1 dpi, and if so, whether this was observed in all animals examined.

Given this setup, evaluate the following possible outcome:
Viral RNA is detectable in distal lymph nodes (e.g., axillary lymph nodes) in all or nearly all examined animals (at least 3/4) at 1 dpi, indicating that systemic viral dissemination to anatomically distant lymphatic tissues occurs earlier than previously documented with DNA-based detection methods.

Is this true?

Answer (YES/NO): YES